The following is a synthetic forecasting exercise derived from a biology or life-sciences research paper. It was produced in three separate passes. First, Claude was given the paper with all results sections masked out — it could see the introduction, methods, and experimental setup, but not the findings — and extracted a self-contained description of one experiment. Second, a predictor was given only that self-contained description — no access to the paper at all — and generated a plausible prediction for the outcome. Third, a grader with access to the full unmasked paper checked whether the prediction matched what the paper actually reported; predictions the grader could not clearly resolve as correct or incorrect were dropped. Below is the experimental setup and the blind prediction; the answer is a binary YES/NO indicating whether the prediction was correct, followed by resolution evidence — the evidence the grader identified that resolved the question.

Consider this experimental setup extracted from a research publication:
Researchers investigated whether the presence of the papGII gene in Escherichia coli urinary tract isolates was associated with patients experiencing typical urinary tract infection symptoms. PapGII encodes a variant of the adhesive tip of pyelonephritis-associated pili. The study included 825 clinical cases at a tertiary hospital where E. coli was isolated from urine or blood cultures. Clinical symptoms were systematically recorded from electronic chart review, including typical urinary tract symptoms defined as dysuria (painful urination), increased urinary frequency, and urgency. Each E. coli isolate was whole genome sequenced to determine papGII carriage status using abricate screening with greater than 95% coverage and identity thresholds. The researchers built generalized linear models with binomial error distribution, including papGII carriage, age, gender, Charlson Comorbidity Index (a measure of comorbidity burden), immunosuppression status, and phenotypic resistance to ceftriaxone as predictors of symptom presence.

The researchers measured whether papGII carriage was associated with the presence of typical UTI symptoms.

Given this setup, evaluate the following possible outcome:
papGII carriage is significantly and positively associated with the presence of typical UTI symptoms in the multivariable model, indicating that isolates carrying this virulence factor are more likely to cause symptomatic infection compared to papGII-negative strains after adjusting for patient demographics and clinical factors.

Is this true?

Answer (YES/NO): NO